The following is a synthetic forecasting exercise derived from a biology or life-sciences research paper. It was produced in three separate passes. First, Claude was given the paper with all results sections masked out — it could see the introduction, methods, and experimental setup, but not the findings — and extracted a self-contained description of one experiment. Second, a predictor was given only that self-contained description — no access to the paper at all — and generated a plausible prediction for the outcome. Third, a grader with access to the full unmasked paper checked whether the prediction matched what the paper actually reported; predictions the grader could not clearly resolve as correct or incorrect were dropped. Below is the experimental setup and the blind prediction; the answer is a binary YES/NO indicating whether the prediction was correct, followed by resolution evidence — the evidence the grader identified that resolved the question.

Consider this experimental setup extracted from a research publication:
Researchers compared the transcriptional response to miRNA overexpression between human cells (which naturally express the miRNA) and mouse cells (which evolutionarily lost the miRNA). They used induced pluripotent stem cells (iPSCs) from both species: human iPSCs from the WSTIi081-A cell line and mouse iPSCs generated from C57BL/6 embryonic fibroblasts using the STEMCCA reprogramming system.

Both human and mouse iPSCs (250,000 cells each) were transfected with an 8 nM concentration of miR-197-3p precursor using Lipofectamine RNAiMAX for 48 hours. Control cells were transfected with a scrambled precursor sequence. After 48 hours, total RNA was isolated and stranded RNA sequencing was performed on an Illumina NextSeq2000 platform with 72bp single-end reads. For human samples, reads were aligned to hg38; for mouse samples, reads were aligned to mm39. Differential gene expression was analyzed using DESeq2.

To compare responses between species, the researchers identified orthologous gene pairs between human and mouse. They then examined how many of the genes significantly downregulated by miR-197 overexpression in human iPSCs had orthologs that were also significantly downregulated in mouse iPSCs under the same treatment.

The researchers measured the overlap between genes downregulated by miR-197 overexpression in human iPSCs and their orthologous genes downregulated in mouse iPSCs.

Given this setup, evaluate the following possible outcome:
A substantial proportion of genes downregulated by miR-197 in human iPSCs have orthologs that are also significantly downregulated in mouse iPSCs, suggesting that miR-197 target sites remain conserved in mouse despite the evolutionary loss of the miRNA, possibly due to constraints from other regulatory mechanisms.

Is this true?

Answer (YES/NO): NO